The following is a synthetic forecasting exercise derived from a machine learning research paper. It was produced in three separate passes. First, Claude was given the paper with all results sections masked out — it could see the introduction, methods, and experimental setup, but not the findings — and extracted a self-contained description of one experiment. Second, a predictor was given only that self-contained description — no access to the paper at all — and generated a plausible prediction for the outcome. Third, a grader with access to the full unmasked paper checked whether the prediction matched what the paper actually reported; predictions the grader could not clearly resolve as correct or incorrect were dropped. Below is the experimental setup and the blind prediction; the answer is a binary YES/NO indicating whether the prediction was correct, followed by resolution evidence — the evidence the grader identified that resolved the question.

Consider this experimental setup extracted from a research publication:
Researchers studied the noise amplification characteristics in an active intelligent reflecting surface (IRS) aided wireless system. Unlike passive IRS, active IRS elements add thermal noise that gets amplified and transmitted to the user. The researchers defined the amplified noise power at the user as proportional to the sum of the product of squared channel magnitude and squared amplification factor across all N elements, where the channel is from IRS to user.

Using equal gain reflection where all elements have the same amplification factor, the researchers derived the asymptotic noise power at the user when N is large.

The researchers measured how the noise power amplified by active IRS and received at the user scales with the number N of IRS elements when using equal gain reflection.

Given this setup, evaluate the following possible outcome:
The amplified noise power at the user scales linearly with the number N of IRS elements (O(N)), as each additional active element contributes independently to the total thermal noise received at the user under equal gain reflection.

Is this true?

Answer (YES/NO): NO